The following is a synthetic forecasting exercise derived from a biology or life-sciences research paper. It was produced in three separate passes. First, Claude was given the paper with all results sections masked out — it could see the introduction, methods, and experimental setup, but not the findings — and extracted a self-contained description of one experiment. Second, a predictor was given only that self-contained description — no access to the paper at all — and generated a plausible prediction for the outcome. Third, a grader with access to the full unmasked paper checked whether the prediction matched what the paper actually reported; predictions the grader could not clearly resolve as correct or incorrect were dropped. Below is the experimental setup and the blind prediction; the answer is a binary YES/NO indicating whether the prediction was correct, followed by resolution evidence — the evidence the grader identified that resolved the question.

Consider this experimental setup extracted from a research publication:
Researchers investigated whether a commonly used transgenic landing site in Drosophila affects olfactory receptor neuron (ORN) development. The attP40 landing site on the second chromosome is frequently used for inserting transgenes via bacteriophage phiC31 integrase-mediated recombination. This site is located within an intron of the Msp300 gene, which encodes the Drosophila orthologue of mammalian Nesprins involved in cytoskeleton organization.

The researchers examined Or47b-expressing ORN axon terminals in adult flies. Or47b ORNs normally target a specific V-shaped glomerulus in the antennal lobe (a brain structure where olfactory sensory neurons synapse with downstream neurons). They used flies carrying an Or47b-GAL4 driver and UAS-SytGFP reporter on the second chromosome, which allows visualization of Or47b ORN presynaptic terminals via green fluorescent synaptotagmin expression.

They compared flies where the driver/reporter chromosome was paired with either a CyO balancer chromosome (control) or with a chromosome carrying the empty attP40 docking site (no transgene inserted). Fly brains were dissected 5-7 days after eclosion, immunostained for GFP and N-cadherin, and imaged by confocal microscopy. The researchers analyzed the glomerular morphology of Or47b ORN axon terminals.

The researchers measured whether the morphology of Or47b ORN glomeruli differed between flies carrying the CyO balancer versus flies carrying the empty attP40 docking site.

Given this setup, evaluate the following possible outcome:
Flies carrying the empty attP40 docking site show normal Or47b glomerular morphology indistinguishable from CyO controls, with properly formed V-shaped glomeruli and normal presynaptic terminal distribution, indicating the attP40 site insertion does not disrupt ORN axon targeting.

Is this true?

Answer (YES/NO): NO